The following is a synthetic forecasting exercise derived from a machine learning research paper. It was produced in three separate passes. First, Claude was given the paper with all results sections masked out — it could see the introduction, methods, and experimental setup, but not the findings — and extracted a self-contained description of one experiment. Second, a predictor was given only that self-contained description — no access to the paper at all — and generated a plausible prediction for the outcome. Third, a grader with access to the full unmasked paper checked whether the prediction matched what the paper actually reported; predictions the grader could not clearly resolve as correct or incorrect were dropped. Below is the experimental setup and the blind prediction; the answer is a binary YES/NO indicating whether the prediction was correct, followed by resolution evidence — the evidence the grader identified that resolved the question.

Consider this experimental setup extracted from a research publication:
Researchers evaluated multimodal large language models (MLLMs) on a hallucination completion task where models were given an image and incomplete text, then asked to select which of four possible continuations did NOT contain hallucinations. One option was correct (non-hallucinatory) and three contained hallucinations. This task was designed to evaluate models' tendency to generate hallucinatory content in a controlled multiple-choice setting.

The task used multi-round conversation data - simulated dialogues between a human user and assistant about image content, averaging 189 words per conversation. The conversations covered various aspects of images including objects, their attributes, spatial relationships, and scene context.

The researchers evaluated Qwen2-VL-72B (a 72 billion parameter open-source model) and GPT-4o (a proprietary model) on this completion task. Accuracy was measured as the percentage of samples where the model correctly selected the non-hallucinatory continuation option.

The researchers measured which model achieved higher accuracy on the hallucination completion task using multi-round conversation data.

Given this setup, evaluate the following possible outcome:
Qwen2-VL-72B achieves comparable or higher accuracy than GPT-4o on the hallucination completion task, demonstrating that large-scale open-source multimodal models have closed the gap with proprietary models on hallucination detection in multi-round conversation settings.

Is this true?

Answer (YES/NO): YES